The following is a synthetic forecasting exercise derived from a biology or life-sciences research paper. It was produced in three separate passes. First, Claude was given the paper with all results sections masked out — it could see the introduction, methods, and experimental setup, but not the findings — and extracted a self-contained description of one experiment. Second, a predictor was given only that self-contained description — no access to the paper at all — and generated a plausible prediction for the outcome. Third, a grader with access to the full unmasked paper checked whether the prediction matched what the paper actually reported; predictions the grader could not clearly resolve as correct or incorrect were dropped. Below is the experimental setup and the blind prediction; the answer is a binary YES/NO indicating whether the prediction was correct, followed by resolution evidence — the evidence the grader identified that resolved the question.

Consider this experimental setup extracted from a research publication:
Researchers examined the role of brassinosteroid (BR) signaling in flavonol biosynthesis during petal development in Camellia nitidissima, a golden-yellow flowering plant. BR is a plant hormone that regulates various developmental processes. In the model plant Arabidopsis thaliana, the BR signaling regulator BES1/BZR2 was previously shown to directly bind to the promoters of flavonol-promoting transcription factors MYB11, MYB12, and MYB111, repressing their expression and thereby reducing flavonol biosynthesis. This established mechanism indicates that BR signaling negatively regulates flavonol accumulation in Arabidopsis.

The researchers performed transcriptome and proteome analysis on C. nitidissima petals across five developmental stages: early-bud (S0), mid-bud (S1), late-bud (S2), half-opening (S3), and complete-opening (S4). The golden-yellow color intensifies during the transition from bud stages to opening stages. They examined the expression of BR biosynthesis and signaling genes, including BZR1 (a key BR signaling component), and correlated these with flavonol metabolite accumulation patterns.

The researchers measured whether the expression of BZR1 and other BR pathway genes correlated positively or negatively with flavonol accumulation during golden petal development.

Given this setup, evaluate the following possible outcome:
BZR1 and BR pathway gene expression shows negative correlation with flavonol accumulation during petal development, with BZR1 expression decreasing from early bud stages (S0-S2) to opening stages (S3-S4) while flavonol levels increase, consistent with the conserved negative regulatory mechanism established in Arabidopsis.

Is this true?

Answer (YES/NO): NO